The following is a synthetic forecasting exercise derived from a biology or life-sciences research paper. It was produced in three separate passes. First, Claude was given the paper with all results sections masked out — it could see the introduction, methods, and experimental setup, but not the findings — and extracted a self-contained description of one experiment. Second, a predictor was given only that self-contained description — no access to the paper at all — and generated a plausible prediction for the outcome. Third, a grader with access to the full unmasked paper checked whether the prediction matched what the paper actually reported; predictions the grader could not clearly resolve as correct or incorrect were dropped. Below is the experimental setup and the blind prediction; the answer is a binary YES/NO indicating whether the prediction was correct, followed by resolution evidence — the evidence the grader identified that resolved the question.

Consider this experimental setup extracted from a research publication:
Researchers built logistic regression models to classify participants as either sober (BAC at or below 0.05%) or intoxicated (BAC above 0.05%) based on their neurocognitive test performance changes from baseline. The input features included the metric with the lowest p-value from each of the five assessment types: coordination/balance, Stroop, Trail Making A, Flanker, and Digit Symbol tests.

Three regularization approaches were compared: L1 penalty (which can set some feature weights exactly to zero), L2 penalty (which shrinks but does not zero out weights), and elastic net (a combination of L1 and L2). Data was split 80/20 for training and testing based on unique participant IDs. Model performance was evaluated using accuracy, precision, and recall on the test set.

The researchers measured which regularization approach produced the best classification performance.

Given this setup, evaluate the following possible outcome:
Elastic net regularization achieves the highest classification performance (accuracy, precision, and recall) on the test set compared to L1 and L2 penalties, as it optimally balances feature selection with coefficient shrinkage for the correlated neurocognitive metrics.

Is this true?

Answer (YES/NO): NO